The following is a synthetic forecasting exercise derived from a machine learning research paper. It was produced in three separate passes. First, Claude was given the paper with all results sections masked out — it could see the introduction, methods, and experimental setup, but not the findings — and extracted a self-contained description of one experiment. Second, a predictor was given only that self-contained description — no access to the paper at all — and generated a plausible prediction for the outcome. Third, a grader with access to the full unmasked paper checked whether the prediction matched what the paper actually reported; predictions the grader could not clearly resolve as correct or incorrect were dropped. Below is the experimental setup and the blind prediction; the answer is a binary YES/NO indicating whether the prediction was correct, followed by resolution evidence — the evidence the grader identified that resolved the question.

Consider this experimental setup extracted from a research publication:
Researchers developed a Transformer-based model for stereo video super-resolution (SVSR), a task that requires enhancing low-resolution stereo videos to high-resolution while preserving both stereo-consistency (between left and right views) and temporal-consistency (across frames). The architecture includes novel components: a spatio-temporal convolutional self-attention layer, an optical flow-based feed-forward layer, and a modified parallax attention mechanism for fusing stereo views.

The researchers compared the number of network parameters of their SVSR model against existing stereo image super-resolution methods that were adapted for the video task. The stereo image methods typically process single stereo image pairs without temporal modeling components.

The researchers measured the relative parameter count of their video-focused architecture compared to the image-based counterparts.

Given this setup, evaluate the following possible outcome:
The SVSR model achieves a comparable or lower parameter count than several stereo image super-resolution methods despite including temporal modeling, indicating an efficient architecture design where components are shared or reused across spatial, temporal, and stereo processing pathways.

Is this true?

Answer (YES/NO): NO